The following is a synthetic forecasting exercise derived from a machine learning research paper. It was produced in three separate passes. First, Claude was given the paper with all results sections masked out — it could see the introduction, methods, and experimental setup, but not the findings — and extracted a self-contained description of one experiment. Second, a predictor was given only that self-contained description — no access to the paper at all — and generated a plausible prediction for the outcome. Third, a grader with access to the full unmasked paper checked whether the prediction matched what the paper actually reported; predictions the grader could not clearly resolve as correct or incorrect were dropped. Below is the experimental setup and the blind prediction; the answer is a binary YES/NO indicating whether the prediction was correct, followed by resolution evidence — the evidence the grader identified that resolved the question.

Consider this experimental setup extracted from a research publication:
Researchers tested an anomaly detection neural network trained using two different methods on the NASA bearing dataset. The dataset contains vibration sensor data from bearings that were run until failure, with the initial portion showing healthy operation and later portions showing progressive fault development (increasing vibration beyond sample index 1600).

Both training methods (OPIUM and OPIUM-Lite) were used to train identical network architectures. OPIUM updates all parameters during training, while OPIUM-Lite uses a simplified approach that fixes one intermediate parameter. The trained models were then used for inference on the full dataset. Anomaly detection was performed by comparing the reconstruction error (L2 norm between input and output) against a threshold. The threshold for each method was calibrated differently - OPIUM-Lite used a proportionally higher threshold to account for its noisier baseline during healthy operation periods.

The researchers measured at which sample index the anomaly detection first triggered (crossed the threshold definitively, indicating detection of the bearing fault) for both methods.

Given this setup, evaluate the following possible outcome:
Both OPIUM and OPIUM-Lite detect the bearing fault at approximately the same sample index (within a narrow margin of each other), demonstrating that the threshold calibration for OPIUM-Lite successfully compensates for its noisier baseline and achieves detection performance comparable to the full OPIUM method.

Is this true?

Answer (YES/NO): YES